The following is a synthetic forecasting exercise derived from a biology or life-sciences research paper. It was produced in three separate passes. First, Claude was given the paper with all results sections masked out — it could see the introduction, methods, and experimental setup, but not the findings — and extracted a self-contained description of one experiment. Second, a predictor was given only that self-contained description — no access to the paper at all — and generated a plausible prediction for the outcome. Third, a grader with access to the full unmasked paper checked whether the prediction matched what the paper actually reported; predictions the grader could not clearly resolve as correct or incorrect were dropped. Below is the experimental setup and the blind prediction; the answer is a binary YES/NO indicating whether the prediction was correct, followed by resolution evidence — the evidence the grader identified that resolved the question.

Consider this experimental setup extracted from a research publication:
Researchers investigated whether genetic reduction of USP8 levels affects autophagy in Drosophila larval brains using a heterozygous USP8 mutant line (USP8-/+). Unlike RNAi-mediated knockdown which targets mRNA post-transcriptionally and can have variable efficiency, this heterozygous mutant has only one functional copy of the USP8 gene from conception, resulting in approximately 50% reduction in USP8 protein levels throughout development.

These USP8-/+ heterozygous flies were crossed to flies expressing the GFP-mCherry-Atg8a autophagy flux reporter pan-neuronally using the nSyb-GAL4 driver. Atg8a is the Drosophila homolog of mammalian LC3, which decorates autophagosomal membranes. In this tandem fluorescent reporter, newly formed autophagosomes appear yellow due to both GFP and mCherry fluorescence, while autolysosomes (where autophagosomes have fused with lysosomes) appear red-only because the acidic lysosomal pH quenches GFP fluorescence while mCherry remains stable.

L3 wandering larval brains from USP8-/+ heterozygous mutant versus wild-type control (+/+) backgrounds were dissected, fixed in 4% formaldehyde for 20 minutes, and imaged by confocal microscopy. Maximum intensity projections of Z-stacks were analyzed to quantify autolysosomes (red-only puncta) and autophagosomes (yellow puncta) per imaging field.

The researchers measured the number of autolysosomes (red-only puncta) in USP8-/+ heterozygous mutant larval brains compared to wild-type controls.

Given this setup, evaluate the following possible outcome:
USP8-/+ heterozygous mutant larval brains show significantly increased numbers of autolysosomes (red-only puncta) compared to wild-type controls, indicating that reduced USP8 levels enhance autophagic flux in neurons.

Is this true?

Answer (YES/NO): YES